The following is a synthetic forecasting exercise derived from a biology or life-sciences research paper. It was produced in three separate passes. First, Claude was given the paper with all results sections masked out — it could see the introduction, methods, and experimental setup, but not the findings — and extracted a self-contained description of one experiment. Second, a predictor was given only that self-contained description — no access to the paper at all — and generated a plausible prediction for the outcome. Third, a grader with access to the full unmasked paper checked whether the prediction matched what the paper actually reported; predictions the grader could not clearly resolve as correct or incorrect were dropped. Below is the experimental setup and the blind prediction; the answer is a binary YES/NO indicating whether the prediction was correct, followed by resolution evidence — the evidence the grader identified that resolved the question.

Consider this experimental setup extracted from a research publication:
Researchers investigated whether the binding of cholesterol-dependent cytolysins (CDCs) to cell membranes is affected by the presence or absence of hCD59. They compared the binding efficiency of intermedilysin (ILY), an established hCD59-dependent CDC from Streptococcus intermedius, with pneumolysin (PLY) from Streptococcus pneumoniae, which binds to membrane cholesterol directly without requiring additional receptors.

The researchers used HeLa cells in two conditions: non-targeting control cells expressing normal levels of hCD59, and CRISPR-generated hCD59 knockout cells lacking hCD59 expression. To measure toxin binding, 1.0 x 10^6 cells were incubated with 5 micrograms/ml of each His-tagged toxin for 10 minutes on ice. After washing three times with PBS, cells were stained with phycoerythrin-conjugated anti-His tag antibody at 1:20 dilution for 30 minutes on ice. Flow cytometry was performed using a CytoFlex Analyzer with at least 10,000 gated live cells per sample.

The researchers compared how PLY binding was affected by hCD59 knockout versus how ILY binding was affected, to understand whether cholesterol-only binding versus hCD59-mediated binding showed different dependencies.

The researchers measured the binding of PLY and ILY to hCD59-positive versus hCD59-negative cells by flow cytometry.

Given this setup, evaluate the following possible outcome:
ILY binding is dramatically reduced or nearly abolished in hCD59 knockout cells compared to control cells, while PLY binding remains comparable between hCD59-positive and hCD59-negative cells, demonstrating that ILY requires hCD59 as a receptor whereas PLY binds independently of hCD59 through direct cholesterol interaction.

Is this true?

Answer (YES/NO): YES